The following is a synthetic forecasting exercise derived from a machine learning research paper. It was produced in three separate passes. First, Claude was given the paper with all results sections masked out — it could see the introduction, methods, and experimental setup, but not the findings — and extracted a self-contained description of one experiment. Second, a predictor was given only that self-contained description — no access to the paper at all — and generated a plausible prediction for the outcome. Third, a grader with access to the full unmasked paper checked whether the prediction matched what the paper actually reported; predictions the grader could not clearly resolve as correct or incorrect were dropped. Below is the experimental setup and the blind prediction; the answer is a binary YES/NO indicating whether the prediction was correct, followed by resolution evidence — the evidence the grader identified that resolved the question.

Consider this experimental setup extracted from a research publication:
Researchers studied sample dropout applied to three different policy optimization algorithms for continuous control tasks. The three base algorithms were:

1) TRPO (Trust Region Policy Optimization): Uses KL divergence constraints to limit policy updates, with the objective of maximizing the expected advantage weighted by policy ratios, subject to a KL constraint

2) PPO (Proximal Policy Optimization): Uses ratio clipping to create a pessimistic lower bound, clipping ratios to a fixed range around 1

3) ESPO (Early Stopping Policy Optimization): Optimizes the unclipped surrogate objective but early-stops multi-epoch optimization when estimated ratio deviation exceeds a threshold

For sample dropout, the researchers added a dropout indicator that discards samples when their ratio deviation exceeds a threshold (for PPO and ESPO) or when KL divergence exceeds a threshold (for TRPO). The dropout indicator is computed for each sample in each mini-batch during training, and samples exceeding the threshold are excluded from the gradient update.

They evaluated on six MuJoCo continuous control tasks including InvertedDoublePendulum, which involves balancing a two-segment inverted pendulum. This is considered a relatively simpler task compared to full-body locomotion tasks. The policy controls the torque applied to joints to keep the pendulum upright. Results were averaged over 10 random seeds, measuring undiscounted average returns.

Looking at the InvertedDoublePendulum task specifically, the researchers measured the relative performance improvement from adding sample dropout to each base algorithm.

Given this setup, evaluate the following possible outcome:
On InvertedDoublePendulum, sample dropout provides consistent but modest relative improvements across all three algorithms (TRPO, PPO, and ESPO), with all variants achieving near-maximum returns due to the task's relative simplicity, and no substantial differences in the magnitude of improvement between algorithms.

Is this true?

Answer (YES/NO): NO